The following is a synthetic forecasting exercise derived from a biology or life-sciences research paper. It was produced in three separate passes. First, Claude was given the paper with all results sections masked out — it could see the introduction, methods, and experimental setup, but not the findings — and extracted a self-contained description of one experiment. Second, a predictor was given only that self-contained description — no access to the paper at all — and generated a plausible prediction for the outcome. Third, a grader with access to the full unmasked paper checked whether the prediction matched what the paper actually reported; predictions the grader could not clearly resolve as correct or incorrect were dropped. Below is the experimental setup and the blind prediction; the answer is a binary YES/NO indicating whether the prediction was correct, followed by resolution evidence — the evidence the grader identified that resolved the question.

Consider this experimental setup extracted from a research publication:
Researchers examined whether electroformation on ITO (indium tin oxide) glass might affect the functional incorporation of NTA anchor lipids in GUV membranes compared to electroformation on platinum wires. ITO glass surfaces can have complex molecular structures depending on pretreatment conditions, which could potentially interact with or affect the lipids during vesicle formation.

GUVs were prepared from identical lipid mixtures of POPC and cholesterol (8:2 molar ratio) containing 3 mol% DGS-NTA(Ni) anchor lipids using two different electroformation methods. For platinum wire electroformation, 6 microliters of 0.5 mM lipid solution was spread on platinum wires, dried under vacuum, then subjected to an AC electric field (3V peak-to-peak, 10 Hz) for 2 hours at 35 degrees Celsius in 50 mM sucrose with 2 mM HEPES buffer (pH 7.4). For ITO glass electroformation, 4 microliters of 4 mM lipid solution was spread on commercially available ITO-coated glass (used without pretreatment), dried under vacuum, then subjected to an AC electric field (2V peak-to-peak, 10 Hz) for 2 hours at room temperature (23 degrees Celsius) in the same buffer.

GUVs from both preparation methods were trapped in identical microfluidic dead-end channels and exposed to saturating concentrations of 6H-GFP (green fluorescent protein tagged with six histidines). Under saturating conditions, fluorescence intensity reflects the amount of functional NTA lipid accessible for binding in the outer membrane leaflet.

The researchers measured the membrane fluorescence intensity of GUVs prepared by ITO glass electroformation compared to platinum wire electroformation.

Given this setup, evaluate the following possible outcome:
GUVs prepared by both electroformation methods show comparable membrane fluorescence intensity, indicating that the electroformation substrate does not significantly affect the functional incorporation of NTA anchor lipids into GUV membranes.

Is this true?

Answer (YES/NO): NO